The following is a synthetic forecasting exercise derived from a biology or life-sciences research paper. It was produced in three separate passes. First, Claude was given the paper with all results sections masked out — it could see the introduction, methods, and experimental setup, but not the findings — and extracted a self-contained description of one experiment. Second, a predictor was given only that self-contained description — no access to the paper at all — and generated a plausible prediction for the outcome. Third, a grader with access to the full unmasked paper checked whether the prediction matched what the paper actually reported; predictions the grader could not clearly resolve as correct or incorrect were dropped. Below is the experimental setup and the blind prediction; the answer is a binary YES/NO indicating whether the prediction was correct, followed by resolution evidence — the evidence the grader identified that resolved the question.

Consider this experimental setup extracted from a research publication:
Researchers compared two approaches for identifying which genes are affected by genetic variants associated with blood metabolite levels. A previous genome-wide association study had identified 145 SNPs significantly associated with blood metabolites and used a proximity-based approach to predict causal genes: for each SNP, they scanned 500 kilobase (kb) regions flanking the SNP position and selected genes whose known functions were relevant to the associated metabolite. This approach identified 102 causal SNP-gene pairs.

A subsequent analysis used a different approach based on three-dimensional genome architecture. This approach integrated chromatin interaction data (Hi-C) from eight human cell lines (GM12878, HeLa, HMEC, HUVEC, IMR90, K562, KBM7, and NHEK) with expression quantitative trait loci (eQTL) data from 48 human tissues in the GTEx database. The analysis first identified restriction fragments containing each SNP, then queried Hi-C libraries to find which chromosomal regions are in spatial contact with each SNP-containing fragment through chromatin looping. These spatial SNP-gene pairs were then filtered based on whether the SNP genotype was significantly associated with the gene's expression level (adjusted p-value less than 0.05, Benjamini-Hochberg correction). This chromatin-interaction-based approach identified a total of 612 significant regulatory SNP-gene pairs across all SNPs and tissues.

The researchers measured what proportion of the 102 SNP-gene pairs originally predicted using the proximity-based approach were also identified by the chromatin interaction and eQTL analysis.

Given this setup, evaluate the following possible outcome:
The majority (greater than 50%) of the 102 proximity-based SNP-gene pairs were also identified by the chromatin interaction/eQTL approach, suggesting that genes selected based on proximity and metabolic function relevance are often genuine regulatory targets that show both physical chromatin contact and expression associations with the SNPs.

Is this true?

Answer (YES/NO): YES